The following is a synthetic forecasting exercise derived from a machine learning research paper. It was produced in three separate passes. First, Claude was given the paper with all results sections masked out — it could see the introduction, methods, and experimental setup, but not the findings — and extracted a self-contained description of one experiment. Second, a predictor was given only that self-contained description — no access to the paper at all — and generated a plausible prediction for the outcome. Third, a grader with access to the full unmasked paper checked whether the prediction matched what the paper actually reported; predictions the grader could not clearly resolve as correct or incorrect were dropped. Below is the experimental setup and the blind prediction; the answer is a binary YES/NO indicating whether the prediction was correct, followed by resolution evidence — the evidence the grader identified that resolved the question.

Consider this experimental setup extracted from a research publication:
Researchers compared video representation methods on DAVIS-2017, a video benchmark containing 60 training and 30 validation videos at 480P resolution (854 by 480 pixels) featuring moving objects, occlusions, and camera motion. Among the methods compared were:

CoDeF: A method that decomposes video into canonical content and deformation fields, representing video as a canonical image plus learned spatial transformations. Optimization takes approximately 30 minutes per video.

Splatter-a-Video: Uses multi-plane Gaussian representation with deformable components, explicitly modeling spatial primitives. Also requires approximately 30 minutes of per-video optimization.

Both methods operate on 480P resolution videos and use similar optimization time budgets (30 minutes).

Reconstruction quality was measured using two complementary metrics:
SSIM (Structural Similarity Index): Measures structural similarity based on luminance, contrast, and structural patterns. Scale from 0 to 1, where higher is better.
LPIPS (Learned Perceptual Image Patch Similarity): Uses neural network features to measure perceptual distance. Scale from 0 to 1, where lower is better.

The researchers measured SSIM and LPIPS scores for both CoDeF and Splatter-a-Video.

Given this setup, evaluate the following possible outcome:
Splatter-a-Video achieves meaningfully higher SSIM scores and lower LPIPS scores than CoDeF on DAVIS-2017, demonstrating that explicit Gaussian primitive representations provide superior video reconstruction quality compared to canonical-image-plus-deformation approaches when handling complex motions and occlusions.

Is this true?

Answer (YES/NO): NO